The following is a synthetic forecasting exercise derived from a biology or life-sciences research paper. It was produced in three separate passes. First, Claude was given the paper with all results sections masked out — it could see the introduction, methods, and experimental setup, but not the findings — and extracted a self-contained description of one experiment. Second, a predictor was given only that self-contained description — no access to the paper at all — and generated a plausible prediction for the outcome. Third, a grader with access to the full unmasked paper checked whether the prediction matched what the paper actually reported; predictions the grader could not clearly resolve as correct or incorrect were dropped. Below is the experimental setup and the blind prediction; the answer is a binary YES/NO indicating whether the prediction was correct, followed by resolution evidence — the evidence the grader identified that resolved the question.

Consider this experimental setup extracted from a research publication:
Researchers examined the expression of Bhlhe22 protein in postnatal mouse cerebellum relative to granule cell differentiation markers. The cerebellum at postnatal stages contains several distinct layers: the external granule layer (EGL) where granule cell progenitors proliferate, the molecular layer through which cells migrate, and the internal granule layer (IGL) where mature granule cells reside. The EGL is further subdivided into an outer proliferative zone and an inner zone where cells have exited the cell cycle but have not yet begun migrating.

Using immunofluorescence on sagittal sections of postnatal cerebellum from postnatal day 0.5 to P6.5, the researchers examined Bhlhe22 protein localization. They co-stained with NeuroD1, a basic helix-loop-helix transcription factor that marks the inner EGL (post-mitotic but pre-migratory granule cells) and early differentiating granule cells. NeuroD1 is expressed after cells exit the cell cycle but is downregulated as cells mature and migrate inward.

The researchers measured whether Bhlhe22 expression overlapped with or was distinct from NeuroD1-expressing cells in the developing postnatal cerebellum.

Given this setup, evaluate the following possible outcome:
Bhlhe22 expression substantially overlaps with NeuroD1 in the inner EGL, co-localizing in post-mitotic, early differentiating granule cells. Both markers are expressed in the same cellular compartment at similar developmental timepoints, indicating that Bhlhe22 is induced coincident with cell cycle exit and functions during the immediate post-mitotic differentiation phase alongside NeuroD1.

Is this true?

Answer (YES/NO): YES